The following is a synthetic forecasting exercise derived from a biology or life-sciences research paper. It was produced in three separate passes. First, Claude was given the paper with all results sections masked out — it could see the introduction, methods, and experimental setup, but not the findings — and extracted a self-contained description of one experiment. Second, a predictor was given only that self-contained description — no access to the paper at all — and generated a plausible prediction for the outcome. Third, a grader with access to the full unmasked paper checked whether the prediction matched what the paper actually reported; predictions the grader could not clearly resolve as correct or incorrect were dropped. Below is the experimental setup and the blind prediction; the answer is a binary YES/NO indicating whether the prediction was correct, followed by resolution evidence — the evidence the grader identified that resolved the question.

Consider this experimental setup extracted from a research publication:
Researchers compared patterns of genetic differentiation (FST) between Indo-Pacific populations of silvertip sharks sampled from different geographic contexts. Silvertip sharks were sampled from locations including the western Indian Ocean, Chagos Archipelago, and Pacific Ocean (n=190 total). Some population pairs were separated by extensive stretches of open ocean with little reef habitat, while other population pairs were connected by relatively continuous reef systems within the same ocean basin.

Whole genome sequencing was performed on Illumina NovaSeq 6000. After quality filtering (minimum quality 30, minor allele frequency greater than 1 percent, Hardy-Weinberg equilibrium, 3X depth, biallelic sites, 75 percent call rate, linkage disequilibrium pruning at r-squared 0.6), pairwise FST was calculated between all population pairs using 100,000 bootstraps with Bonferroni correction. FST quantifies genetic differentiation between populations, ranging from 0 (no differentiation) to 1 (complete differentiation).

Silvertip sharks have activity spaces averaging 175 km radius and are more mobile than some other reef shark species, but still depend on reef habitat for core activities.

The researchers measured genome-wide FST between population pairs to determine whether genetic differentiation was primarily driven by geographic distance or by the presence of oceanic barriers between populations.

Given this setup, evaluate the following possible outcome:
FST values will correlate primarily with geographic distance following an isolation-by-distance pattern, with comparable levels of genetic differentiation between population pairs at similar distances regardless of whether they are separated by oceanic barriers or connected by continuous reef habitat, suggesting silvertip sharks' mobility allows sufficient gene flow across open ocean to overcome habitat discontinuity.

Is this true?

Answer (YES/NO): NO